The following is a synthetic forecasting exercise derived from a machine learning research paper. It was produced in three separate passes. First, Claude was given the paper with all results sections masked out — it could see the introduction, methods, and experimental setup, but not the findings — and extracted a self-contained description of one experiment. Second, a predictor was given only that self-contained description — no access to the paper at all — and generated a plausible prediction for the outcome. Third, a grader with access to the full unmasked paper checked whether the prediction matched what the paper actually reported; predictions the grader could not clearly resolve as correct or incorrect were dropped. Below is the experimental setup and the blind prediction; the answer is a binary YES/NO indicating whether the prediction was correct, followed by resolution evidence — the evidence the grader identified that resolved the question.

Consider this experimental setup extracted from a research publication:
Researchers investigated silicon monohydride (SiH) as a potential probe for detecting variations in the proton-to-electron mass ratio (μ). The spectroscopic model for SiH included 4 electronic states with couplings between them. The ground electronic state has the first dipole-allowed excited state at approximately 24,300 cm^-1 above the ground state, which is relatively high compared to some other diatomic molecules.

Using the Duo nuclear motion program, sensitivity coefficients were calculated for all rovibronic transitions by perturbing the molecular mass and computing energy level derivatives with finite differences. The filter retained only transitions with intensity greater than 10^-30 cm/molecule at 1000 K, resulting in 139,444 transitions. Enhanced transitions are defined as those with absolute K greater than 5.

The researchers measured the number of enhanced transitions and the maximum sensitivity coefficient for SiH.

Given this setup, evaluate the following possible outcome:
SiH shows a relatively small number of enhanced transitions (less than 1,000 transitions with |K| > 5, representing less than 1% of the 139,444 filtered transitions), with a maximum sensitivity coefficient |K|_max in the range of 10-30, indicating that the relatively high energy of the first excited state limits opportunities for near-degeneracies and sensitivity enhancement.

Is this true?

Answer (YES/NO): NO